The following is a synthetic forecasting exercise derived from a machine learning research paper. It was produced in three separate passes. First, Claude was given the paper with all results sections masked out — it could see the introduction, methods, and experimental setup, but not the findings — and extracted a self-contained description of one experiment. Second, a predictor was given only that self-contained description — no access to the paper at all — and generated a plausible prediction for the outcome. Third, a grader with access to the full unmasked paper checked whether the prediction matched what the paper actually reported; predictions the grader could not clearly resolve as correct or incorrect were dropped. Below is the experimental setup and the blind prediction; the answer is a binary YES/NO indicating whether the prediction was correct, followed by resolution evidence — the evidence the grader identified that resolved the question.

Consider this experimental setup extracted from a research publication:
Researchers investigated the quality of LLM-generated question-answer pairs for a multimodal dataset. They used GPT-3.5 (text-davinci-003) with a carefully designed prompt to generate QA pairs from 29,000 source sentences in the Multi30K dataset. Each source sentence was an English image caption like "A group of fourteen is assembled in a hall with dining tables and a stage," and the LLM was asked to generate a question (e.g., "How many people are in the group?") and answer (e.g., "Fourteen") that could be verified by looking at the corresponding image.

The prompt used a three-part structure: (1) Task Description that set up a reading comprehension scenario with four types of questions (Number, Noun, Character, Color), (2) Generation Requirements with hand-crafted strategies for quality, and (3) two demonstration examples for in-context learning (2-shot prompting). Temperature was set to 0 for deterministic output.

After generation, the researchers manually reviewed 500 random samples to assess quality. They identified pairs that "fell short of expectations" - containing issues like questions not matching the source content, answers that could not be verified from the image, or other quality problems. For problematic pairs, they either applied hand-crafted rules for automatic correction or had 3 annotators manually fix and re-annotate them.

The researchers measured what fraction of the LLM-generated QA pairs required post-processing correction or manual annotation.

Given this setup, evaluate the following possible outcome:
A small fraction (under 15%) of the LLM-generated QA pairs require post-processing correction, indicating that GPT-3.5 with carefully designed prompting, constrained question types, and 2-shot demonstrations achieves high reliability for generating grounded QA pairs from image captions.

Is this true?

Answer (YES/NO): YES